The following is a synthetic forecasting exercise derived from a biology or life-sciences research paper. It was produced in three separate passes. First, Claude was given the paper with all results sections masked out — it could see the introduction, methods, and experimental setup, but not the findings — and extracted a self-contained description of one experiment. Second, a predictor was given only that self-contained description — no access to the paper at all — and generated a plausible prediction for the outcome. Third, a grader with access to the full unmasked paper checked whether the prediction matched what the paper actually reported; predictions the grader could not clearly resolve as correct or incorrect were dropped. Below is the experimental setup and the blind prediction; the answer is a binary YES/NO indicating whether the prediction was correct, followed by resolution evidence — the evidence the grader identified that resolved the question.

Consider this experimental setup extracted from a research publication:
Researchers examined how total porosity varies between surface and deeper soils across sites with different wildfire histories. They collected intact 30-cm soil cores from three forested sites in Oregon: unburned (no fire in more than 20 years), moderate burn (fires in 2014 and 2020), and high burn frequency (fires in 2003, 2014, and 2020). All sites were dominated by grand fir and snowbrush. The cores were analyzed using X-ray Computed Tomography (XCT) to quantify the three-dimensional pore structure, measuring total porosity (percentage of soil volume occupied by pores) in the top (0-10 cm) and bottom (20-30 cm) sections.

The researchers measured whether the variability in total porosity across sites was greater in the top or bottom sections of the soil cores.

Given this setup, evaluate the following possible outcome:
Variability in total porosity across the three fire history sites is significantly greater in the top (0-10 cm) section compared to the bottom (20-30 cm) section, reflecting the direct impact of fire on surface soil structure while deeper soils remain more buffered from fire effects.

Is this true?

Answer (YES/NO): YES